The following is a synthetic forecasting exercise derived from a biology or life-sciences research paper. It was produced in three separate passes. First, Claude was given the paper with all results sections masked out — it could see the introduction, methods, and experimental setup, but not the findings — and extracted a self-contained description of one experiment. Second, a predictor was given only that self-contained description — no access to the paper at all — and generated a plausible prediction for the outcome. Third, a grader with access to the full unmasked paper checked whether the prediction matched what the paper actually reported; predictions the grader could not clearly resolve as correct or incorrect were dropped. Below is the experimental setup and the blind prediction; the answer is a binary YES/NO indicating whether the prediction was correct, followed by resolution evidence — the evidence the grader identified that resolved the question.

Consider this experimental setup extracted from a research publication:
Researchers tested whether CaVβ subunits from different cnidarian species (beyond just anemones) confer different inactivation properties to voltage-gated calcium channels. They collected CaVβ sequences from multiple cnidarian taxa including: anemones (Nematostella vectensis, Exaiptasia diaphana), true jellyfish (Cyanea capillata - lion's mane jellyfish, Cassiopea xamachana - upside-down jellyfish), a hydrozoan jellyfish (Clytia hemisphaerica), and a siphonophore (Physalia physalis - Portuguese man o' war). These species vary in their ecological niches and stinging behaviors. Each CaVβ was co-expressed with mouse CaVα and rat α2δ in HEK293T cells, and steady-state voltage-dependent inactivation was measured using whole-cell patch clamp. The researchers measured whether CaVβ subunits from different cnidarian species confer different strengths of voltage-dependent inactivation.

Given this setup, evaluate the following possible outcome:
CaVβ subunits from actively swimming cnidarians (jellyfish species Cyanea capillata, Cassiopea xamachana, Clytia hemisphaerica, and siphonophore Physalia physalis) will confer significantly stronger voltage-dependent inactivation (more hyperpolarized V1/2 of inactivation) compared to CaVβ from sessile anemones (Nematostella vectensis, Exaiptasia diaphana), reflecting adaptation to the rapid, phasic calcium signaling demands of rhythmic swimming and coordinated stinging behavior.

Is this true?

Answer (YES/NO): NO